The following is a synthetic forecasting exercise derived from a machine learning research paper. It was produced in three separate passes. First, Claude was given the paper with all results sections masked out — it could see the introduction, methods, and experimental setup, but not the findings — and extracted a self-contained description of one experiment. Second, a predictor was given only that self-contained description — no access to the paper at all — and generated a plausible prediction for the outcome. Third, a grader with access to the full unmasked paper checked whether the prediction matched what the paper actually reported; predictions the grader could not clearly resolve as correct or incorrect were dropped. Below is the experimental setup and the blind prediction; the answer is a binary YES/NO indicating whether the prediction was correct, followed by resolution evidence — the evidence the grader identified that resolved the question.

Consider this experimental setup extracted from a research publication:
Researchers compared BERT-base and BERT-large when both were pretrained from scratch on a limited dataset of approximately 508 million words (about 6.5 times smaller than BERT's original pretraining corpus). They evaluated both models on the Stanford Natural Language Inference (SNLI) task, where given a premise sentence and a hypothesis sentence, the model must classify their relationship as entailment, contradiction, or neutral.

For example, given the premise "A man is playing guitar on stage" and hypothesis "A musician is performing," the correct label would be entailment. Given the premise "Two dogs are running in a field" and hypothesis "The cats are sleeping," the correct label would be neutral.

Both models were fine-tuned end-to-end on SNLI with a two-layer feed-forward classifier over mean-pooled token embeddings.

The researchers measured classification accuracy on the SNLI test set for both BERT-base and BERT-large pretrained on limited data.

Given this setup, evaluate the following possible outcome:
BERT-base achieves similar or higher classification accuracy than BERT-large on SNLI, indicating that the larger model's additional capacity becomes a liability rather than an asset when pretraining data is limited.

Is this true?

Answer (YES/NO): YES